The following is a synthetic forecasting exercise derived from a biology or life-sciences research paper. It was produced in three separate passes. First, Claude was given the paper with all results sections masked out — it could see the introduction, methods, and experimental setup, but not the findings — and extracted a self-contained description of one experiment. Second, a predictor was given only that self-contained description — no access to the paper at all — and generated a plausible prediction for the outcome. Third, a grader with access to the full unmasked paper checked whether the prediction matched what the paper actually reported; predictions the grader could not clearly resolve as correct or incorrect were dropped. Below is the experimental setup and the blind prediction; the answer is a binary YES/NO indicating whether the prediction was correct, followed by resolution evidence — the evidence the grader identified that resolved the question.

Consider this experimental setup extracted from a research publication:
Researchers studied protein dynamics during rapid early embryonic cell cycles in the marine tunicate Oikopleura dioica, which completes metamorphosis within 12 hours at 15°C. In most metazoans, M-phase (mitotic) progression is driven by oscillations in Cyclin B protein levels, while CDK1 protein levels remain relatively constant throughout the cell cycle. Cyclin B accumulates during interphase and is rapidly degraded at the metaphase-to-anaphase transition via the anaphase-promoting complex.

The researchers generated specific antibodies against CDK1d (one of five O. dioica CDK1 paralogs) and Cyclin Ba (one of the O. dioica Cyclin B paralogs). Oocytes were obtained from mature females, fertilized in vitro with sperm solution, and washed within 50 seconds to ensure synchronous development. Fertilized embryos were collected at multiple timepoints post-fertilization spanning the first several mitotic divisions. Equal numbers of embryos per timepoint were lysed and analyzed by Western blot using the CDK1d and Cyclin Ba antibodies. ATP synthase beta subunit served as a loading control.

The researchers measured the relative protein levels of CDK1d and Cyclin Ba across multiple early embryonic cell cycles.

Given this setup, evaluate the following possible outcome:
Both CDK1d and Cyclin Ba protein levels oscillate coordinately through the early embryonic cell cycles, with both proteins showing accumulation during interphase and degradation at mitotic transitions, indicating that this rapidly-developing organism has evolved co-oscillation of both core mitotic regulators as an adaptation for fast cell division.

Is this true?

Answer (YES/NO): NO